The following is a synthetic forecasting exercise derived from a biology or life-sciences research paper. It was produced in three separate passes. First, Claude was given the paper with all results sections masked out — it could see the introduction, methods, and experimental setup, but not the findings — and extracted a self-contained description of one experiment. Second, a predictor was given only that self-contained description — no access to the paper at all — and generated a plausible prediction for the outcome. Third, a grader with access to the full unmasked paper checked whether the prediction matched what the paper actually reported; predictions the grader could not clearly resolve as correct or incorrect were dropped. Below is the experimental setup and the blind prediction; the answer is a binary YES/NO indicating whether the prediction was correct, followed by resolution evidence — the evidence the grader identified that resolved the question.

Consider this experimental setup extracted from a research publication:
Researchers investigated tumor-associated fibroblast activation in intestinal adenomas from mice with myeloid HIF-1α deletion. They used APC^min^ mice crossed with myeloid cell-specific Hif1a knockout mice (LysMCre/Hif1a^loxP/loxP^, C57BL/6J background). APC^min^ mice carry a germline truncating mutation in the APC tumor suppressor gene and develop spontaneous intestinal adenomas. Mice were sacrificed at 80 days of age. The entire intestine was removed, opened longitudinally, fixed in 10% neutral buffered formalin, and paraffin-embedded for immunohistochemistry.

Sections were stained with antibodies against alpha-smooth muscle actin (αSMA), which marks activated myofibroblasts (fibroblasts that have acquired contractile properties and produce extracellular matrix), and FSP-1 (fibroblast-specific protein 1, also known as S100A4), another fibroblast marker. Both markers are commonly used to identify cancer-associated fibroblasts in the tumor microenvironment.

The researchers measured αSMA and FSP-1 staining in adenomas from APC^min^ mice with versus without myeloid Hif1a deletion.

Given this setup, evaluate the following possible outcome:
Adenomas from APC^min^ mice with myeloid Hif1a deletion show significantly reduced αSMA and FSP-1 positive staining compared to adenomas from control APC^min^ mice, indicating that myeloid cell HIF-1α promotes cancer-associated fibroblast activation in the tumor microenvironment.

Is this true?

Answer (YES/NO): YES